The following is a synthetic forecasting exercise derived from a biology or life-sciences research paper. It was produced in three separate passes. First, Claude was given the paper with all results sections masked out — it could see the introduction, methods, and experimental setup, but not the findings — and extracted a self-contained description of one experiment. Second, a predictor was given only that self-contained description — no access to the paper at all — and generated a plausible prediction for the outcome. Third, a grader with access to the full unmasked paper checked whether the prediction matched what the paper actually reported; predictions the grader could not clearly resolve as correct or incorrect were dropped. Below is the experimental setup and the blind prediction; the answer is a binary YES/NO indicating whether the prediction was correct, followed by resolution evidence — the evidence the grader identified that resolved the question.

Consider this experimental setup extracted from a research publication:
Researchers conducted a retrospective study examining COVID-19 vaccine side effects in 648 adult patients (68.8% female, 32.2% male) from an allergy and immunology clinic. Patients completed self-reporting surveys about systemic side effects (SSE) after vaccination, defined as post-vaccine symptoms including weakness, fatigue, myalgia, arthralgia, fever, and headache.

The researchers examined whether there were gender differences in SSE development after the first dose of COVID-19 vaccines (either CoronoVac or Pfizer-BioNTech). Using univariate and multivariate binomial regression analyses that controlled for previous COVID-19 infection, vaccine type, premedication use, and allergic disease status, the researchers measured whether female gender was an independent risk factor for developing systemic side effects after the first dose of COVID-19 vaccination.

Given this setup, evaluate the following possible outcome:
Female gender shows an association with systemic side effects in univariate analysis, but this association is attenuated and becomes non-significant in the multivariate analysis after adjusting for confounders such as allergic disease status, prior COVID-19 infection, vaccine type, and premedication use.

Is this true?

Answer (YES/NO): NO